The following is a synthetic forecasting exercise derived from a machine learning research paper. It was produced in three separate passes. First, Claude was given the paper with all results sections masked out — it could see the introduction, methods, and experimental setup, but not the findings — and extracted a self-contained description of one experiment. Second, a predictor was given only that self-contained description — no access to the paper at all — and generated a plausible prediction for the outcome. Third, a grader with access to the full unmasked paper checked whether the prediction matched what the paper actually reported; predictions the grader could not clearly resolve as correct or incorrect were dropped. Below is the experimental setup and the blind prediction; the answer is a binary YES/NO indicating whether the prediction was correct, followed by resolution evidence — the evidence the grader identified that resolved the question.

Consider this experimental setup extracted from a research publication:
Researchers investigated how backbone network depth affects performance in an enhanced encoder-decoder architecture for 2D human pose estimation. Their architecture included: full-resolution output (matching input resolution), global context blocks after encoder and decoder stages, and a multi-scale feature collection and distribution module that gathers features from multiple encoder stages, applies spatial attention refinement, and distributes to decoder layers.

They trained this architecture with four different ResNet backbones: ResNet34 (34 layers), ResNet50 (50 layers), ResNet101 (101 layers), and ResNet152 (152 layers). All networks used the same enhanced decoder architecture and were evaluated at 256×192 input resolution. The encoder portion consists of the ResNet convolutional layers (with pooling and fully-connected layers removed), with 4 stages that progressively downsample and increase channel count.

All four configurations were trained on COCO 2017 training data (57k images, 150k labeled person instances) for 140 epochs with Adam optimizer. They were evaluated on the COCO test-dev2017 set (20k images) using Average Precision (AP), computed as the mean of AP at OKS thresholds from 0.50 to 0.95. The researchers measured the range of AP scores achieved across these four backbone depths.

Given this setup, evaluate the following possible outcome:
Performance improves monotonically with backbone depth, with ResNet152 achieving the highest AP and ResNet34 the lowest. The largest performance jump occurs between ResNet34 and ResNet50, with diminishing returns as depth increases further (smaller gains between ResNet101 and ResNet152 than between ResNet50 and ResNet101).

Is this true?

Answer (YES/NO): NO